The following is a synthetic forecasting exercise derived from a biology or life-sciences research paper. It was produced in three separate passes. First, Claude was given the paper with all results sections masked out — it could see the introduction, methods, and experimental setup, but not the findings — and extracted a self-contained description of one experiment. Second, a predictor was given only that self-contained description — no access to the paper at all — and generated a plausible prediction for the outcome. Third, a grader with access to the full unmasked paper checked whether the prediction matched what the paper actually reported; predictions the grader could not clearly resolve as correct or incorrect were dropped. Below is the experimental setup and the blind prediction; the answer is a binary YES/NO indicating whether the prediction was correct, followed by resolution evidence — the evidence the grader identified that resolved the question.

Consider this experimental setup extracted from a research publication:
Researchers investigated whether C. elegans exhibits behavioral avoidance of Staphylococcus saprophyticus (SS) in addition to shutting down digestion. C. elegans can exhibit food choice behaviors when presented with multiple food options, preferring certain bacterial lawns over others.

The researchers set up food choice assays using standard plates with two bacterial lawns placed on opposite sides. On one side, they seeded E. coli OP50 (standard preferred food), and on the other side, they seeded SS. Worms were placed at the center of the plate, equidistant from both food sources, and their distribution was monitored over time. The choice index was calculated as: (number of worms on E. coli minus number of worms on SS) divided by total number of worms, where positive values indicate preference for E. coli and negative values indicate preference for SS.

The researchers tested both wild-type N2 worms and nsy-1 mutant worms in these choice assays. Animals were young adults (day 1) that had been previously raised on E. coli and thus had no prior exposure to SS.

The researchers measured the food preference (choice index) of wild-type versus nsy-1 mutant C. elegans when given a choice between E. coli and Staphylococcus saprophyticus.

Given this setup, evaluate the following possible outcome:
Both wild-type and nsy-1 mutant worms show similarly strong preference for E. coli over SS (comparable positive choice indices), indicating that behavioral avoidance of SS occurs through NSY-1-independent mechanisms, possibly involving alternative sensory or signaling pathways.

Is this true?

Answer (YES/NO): NO